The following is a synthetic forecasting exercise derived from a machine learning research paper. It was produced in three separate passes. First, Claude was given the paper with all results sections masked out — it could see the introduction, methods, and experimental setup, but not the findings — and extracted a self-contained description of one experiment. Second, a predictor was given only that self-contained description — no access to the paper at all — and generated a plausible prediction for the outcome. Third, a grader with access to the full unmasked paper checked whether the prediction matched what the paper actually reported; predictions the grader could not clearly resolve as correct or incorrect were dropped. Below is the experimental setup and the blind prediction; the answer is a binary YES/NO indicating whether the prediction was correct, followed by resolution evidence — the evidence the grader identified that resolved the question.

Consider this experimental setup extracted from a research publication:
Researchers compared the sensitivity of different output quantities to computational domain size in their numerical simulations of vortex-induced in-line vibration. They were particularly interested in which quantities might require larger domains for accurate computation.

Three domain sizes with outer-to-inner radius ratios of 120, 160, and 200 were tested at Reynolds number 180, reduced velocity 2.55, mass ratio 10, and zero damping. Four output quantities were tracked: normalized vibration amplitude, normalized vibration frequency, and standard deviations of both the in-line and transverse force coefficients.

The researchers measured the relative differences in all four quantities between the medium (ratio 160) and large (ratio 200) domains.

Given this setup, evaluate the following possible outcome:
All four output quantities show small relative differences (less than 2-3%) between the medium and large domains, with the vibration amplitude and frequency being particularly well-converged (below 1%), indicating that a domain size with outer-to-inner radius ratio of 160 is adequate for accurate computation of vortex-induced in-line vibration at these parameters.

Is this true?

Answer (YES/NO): YES